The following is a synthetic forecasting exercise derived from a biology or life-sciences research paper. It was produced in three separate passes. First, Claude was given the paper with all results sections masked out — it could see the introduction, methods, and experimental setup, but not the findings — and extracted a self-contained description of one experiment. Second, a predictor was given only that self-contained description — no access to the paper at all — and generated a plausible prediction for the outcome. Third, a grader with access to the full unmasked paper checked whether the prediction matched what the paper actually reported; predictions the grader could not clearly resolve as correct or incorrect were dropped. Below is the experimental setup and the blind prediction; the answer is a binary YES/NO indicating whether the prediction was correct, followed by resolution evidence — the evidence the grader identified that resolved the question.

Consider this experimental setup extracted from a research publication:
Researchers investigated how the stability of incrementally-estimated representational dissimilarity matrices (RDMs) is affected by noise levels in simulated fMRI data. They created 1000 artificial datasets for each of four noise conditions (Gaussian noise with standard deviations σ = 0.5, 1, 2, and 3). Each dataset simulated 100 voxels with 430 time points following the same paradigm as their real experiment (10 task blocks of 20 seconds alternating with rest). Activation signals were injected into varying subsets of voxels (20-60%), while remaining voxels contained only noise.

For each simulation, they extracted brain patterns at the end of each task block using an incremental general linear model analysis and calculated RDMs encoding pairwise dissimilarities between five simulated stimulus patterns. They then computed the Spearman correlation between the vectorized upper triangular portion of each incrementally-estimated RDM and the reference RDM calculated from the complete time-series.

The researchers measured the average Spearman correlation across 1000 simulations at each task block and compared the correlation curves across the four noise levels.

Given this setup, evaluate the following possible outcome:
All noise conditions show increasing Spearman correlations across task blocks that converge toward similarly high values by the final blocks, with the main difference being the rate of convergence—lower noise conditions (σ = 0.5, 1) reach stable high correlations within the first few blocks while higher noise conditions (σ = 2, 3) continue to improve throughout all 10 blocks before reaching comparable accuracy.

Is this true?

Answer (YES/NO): YES